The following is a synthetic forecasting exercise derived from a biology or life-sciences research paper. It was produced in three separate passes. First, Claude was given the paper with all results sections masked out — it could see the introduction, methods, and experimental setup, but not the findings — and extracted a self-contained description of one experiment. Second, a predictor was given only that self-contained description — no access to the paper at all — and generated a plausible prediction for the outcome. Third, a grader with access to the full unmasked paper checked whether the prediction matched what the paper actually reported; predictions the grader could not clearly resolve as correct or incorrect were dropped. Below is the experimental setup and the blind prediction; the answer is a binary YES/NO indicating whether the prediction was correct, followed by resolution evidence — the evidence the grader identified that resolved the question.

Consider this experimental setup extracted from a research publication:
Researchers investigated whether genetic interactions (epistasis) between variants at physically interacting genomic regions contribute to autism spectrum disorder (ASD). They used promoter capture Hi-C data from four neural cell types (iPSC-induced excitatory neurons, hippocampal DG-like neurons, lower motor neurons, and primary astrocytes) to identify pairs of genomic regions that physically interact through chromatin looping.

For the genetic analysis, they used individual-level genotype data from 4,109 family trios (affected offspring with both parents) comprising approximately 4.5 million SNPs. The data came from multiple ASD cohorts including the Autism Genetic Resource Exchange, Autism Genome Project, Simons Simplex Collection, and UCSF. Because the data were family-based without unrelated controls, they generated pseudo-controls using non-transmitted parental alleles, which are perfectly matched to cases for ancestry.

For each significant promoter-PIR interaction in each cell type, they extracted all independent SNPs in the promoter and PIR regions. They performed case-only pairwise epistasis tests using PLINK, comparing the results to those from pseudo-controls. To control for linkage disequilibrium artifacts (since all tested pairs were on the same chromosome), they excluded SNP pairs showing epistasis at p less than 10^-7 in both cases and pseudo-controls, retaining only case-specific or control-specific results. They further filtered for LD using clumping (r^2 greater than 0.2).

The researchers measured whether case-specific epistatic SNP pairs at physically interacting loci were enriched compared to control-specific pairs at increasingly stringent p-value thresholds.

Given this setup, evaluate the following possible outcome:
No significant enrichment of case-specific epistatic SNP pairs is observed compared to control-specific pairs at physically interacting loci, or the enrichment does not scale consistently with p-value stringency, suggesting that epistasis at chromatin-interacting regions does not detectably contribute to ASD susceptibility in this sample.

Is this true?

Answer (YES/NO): NO